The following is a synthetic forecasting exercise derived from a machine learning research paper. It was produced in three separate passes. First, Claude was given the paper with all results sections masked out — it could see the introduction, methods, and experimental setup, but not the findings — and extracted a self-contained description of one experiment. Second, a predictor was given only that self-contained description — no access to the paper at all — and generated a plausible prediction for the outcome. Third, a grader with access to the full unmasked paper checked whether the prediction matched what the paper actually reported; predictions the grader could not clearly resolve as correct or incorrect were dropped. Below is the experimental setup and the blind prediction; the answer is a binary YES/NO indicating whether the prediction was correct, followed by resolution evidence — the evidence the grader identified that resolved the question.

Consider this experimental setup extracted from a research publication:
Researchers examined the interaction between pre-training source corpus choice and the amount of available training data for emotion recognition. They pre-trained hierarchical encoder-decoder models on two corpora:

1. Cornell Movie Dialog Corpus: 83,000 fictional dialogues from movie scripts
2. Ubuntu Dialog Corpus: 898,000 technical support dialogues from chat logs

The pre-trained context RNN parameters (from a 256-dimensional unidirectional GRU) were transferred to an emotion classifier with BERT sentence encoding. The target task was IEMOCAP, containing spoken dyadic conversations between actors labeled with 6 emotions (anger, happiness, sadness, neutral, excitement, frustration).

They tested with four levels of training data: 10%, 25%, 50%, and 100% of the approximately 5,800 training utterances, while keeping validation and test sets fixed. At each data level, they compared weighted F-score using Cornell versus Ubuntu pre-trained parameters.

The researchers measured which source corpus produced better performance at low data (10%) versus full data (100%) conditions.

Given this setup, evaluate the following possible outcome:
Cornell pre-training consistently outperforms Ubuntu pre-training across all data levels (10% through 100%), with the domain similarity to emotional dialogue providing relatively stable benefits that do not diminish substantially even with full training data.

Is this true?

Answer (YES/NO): NO